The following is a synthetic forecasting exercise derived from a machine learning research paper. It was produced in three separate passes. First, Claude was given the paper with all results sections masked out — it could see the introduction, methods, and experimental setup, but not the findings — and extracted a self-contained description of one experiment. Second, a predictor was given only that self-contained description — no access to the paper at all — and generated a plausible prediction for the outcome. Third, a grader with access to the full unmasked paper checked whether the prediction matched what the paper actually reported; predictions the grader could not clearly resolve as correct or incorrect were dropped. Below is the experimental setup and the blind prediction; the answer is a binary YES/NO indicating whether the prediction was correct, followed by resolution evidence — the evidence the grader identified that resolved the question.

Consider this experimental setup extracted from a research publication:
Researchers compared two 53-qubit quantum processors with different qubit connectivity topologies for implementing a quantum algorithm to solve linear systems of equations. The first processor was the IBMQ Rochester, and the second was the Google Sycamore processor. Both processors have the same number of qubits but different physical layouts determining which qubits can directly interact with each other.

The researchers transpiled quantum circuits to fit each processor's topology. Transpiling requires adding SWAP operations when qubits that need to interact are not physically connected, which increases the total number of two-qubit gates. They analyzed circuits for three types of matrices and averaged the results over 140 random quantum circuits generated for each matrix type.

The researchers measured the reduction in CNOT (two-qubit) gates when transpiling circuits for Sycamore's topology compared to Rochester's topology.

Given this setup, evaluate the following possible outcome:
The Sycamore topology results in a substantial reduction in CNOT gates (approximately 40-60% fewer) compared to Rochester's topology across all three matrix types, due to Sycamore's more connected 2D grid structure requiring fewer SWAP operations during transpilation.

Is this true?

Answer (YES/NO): NO